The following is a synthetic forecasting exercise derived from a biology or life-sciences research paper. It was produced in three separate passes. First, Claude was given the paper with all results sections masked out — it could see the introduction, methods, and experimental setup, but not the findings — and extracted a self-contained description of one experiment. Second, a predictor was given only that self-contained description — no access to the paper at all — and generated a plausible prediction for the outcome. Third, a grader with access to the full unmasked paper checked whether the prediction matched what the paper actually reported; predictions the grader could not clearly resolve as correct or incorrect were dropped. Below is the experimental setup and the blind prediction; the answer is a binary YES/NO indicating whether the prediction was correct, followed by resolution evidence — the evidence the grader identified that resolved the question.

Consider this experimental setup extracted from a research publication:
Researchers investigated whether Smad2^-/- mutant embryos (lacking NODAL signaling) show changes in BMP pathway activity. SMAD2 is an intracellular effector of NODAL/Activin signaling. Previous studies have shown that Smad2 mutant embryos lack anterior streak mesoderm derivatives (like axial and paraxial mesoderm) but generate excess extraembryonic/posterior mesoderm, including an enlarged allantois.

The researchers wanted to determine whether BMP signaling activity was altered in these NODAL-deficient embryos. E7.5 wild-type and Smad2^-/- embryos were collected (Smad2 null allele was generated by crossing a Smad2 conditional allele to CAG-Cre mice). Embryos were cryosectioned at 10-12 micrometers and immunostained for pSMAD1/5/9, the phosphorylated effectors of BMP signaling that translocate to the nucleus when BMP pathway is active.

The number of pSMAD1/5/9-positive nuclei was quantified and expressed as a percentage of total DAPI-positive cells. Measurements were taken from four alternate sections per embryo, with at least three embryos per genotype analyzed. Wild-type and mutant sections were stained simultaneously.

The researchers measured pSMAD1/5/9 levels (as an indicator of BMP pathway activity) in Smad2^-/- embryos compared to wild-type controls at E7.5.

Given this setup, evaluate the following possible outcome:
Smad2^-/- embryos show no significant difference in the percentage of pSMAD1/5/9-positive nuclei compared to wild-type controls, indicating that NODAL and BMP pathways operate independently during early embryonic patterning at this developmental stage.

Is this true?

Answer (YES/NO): NO